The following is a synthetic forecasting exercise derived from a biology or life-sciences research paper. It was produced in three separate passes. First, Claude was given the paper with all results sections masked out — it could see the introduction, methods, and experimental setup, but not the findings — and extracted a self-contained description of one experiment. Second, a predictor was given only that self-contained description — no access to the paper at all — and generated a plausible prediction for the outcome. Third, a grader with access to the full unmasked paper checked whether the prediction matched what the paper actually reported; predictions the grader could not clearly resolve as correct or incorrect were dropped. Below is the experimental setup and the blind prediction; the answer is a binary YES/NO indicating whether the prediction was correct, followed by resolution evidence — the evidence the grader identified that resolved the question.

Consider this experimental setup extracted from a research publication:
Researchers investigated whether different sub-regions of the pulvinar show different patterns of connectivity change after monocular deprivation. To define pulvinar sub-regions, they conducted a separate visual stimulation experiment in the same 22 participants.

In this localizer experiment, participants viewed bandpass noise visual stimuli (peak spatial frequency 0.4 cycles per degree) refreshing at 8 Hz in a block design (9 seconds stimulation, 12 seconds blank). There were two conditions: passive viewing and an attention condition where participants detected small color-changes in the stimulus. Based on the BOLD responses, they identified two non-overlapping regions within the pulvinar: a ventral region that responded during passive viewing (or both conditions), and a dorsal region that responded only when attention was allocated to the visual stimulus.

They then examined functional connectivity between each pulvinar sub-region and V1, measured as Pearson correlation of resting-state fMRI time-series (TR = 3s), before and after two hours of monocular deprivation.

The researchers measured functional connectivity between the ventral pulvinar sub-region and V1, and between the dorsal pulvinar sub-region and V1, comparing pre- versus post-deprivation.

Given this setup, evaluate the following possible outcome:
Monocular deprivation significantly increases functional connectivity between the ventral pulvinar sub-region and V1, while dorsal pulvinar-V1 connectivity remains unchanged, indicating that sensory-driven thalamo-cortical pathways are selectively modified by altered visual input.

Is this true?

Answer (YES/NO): NO